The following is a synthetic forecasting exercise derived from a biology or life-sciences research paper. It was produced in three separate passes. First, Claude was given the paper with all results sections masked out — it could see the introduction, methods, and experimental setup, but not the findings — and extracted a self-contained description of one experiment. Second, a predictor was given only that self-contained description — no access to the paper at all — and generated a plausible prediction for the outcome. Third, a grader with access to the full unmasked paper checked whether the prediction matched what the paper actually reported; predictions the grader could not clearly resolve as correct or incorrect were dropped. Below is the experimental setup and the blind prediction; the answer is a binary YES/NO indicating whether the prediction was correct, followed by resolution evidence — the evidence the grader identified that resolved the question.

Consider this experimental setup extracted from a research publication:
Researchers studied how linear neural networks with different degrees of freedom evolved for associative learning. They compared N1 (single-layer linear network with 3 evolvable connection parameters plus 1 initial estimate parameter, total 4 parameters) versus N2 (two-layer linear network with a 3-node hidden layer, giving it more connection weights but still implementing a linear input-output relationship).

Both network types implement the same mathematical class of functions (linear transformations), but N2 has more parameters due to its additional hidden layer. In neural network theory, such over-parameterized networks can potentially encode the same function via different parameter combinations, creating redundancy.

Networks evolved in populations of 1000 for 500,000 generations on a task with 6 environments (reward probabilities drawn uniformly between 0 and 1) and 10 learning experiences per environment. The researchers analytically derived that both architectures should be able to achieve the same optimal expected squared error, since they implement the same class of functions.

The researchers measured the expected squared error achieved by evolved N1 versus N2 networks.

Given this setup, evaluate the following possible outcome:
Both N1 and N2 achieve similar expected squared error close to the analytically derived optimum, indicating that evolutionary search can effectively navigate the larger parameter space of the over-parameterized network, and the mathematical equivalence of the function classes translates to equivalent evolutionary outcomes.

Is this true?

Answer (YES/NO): YES